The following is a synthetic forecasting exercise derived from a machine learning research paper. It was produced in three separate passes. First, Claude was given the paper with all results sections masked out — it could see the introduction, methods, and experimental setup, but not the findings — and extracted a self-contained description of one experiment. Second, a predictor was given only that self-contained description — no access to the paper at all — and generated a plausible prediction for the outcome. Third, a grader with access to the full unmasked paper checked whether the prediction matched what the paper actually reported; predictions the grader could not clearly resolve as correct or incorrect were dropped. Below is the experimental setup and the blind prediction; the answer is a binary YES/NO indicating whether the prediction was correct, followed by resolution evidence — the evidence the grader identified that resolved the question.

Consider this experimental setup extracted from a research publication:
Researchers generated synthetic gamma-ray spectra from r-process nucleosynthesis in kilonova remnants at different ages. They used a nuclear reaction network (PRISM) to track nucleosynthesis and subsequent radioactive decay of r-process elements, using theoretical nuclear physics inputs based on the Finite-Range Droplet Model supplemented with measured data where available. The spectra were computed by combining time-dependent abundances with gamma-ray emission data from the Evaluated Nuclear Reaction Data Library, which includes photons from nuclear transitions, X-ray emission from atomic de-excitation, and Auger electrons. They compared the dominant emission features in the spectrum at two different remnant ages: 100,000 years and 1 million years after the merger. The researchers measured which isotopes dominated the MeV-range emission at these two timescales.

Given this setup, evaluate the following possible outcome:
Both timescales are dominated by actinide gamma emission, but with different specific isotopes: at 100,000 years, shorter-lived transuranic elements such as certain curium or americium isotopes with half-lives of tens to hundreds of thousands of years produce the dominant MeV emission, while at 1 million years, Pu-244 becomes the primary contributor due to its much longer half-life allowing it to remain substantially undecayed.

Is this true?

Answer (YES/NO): NO